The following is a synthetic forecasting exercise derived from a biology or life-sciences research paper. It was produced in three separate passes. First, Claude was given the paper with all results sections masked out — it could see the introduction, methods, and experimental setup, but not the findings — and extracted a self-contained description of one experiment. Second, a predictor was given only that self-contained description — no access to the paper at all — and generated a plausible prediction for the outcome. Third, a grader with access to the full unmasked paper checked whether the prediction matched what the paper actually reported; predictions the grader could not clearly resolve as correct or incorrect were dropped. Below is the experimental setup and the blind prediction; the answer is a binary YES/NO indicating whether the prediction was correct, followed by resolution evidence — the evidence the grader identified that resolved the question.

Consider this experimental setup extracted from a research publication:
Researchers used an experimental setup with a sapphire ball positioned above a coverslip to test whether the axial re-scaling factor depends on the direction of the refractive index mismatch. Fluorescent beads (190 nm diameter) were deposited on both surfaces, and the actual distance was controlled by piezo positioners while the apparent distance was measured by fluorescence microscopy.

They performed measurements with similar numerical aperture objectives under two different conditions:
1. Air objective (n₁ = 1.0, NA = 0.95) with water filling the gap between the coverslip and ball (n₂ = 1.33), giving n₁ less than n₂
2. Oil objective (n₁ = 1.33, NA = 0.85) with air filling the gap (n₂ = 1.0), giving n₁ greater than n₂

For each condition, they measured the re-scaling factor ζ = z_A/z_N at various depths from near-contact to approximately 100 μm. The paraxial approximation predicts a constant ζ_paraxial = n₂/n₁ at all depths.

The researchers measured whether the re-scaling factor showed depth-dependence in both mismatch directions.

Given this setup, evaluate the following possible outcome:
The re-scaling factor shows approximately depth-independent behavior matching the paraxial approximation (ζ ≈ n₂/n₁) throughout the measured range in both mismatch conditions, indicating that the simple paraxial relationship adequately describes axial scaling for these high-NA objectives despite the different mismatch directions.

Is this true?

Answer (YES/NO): NO